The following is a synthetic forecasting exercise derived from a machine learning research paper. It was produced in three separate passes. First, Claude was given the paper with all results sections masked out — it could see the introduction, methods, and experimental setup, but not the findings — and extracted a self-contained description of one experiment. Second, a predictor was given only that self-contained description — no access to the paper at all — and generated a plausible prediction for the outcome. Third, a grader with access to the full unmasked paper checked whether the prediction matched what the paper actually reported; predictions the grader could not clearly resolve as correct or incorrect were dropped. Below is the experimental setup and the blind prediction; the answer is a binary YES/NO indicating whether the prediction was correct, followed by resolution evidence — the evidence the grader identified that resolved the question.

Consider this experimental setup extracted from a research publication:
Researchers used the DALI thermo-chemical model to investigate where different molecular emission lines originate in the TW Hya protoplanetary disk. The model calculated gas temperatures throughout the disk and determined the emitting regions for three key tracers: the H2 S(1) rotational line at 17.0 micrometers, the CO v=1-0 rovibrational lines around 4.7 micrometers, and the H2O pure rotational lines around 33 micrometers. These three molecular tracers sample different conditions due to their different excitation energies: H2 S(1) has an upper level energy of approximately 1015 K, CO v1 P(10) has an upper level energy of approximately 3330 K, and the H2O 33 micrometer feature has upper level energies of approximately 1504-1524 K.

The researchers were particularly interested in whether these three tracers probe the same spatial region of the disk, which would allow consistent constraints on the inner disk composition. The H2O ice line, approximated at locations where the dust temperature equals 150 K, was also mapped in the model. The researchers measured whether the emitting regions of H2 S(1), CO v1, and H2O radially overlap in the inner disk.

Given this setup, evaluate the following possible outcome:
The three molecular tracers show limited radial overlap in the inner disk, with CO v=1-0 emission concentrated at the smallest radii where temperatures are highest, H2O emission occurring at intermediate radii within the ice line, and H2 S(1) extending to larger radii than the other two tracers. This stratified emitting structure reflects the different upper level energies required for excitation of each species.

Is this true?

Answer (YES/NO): NO